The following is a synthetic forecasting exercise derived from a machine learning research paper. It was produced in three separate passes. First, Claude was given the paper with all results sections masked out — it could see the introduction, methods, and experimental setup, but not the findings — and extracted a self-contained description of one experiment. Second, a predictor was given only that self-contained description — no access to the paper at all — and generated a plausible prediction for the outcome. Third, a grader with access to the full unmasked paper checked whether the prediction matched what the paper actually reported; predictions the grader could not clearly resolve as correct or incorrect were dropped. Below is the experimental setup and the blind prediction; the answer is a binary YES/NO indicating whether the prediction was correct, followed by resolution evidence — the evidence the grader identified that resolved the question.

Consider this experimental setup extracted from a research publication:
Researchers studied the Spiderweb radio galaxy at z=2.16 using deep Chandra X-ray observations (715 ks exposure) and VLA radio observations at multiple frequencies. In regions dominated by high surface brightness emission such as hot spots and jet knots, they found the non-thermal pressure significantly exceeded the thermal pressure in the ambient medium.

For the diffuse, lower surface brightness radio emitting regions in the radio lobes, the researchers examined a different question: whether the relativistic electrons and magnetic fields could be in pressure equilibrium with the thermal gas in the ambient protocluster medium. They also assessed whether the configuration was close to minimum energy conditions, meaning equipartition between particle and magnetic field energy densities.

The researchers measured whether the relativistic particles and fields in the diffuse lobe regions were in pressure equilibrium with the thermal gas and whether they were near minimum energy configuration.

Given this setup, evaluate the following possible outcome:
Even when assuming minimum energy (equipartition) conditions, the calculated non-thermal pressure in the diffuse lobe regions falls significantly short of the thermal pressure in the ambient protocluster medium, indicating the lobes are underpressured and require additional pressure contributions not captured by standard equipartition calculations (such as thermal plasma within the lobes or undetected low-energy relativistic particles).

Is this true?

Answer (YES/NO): NO